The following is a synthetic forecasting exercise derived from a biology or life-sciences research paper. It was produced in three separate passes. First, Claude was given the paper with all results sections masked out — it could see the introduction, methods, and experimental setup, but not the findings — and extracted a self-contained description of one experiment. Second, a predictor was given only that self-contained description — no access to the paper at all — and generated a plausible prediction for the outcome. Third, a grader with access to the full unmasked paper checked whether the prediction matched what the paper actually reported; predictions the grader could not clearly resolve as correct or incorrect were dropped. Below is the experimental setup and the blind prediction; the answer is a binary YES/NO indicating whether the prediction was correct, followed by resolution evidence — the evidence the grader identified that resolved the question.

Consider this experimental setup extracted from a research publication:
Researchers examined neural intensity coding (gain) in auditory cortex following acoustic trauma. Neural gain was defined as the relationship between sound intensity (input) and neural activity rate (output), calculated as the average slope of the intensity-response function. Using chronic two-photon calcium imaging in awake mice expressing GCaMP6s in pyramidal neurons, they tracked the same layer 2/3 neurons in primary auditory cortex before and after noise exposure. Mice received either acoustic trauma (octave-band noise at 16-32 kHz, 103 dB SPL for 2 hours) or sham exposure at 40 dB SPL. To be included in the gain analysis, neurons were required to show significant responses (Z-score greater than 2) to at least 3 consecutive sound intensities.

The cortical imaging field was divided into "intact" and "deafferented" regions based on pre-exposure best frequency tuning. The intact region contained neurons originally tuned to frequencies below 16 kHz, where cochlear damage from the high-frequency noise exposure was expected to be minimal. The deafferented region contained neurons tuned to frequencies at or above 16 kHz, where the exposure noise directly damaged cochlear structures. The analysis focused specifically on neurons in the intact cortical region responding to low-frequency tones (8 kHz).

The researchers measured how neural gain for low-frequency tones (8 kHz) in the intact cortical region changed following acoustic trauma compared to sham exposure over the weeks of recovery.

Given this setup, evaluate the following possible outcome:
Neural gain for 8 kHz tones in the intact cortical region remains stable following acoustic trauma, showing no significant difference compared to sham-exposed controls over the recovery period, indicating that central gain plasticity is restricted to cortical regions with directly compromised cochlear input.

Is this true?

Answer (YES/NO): NO